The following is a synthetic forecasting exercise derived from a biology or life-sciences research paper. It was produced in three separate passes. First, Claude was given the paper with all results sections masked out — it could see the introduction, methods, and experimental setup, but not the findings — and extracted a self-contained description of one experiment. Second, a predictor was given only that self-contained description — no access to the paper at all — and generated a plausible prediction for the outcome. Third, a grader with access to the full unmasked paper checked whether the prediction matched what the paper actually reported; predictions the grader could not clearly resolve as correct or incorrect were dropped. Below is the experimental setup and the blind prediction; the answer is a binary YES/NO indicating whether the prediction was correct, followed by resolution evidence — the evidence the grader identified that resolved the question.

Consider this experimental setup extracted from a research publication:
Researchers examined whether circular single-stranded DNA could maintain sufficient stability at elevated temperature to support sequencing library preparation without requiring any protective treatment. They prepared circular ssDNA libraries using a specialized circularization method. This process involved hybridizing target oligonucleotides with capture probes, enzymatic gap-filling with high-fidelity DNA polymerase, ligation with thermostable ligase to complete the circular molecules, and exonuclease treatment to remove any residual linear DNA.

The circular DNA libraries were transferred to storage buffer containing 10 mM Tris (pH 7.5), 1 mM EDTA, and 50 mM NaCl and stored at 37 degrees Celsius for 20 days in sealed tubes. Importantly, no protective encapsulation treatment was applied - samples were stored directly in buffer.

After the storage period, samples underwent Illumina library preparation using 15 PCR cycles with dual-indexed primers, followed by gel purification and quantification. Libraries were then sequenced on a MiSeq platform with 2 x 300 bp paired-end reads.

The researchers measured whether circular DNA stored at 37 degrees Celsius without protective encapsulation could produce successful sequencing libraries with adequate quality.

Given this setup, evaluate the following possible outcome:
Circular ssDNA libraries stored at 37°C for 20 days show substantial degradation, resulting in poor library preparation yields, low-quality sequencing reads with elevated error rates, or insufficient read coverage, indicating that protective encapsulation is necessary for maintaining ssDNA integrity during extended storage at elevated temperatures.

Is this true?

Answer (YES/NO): NO